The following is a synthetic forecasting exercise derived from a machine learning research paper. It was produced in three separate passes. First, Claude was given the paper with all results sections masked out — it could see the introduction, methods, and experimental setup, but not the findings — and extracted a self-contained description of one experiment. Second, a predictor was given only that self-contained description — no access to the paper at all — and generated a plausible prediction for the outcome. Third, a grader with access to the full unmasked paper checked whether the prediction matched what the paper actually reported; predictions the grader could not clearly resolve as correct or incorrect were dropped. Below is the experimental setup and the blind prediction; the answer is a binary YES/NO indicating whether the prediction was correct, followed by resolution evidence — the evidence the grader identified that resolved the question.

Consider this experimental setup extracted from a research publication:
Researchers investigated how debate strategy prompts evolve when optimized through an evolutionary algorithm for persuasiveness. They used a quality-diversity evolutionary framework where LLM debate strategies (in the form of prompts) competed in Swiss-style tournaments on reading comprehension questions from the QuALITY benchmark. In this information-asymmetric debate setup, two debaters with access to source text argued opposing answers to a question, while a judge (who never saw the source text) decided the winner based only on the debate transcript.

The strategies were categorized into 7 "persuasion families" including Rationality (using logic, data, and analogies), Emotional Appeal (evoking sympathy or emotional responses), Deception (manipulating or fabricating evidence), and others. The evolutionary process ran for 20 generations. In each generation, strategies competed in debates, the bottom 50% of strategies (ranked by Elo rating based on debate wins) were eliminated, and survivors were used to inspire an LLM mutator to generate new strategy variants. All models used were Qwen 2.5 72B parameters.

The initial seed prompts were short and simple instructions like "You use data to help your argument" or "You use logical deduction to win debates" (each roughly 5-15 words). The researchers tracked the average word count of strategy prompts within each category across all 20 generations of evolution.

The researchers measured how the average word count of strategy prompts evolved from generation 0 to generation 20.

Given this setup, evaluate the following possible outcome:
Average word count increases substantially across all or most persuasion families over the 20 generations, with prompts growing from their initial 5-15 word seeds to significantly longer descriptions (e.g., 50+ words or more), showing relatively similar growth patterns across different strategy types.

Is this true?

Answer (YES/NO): NO